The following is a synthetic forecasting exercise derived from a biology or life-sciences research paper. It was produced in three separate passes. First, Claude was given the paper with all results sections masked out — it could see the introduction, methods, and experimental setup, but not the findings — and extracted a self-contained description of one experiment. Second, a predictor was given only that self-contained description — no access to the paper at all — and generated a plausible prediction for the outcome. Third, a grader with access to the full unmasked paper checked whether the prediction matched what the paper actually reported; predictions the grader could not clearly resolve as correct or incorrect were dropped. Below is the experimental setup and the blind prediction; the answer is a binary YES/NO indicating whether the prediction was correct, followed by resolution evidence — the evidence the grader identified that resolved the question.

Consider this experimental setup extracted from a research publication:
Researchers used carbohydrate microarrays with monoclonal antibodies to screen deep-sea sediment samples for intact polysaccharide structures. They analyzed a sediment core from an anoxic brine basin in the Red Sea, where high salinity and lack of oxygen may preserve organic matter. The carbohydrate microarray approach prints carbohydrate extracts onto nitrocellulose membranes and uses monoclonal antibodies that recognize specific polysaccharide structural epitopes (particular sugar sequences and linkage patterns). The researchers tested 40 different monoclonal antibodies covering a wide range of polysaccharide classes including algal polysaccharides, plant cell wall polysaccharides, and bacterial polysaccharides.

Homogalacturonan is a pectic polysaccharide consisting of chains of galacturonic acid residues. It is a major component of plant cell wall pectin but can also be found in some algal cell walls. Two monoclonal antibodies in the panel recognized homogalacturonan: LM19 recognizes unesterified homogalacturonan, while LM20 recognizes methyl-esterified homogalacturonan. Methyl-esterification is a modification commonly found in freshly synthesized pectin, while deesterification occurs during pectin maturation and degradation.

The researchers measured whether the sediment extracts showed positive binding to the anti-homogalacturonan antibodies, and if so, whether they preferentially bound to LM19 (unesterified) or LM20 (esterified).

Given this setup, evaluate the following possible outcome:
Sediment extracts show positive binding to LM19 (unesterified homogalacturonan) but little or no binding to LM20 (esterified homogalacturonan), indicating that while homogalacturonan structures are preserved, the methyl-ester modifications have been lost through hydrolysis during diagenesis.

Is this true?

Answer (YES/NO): NO